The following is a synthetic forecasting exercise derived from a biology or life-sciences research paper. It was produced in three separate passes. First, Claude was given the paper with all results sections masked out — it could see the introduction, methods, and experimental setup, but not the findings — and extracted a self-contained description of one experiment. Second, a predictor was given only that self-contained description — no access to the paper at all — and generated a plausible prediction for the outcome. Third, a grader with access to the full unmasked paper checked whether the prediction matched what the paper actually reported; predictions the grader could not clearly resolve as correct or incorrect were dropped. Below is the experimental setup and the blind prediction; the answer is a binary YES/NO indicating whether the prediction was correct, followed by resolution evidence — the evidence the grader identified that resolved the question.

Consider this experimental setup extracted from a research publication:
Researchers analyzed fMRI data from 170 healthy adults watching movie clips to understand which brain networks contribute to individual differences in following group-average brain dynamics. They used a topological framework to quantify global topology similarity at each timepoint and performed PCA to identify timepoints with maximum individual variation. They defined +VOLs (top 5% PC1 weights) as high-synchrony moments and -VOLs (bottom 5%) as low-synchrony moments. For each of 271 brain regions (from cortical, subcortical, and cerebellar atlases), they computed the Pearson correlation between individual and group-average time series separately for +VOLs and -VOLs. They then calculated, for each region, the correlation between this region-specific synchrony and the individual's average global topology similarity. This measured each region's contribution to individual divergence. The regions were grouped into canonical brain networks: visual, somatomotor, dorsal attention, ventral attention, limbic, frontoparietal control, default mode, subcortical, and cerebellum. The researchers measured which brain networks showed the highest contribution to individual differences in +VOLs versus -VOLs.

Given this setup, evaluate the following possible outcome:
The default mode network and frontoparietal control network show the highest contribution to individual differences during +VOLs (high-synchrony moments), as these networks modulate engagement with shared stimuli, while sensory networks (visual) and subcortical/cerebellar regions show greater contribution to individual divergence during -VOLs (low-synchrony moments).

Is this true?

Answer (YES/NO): NO